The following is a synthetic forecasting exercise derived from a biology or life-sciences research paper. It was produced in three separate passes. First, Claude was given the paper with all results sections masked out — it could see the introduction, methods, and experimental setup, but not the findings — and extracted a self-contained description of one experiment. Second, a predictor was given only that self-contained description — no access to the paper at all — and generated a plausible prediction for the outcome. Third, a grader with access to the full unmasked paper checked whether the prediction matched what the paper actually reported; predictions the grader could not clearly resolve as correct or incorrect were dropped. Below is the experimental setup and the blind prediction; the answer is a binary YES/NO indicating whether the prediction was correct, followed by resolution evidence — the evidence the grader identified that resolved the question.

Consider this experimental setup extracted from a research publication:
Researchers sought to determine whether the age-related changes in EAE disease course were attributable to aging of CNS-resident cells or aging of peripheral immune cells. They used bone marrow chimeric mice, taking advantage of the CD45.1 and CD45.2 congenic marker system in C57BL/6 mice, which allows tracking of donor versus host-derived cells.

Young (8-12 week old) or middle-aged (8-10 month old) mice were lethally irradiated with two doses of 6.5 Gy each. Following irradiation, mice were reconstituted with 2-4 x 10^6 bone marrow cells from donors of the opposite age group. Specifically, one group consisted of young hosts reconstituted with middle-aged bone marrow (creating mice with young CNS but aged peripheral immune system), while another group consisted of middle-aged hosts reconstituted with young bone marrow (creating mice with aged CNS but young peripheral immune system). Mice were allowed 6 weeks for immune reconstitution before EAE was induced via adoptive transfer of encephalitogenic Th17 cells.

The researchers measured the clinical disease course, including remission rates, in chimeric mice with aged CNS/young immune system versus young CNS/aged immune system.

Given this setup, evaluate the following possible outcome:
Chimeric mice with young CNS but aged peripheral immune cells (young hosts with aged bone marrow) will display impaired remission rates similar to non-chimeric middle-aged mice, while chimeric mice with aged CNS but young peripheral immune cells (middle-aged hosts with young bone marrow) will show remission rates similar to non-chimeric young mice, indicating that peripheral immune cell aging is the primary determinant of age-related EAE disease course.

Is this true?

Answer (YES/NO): NO